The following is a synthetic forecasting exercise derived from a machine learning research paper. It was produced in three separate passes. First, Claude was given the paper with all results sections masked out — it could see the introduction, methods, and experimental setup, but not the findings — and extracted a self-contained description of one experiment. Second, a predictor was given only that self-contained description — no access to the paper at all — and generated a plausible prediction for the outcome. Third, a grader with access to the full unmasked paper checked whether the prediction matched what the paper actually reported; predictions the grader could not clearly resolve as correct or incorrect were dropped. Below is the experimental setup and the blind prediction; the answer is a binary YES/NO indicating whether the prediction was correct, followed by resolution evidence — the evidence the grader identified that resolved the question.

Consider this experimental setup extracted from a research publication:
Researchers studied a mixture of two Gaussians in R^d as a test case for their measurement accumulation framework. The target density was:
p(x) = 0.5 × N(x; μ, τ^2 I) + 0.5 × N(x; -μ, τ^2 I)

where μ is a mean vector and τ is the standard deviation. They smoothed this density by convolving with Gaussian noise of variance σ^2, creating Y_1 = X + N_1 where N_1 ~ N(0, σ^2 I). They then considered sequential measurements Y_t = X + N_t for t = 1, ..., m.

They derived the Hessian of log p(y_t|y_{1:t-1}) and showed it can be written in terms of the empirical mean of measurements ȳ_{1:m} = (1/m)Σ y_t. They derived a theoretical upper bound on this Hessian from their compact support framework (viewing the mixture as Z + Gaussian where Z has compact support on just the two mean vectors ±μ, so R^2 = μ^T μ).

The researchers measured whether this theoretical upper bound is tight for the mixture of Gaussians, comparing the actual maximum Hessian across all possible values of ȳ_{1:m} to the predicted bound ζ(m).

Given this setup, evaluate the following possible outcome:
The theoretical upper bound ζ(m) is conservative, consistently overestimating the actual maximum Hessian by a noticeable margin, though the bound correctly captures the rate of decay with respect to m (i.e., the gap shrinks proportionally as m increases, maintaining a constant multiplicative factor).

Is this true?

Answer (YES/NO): NO